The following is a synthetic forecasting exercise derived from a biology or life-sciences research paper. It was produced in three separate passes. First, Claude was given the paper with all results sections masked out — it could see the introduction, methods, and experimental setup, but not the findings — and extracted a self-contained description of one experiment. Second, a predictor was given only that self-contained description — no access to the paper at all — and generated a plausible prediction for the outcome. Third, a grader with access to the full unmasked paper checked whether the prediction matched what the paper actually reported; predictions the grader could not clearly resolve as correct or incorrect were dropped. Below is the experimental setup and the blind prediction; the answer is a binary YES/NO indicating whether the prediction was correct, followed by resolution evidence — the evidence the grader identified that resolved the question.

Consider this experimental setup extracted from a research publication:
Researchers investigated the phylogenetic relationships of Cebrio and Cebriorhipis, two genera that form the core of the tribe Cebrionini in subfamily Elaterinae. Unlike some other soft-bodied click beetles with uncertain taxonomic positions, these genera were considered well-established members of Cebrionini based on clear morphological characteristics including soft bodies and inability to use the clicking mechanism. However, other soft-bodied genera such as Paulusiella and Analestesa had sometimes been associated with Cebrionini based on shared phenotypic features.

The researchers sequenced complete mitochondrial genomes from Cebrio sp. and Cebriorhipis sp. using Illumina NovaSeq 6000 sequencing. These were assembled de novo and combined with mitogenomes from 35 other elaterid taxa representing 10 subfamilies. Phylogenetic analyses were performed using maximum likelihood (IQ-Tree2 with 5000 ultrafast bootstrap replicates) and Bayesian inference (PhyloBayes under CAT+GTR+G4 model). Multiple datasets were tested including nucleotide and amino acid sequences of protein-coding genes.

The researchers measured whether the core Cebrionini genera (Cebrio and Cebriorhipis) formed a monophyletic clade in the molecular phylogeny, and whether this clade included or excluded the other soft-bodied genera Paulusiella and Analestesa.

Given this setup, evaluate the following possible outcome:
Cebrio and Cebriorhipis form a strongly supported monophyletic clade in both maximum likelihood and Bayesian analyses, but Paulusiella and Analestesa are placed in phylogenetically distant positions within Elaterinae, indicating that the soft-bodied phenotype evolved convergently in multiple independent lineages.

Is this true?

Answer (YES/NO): NO